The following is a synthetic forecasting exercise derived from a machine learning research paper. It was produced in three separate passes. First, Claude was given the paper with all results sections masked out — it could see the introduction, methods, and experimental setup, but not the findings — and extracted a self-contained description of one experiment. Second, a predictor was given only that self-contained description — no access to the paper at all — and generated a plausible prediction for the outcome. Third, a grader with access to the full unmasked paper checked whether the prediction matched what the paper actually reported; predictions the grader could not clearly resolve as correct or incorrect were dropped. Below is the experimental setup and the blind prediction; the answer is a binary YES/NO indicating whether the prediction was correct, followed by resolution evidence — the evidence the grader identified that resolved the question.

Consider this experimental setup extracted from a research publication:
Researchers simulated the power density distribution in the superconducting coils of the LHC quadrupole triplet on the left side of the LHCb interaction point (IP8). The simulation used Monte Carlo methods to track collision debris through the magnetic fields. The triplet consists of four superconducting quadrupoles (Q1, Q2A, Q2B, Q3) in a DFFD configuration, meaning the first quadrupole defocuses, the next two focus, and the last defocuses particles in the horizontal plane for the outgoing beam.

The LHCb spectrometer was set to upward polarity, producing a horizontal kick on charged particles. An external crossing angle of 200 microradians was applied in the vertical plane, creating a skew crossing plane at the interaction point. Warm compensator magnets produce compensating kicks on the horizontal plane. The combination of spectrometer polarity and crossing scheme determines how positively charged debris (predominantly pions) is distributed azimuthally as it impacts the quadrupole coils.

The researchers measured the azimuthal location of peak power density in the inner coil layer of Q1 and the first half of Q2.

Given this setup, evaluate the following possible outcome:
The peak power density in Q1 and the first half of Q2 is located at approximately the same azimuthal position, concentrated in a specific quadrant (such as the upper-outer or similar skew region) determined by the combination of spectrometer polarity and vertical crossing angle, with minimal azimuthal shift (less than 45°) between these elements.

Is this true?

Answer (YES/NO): NO